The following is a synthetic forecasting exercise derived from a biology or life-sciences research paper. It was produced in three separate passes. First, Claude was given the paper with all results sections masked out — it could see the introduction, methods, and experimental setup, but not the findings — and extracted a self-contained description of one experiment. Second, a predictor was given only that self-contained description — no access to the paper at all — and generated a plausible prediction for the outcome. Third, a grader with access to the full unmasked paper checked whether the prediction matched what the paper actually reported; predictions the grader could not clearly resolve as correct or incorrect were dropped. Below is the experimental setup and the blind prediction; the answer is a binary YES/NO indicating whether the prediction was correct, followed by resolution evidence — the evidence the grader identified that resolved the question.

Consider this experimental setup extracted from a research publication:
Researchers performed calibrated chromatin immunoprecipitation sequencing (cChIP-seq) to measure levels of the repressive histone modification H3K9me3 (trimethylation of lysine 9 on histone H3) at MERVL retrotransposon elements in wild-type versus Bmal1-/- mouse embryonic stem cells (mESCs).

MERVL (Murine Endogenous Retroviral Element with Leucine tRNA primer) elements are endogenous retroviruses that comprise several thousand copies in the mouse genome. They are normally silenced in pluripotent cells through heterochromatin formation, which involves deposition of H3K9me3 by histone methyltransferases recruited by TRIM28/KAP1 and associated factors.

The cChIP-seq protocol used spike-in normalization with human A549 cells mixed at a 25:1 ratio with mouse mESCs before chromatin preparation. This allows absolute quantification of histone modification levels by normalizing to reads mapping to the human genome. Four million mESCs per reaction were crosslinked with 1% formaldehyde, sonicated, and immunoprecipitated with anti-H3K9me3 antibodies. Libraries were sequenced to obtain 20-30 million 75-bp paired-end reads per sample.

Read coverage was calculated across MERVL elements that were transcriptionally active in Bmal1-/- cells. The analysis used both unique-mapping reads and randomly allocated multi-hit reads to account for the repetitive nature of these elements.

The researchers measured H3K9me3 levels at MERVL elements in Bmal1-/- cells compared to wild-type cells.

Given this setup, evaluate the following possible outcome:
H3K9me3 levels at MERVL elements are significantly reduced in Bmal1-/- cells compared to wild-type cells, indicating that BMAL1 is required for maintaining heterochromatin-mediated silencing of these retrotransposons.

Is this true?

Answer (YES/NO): YES